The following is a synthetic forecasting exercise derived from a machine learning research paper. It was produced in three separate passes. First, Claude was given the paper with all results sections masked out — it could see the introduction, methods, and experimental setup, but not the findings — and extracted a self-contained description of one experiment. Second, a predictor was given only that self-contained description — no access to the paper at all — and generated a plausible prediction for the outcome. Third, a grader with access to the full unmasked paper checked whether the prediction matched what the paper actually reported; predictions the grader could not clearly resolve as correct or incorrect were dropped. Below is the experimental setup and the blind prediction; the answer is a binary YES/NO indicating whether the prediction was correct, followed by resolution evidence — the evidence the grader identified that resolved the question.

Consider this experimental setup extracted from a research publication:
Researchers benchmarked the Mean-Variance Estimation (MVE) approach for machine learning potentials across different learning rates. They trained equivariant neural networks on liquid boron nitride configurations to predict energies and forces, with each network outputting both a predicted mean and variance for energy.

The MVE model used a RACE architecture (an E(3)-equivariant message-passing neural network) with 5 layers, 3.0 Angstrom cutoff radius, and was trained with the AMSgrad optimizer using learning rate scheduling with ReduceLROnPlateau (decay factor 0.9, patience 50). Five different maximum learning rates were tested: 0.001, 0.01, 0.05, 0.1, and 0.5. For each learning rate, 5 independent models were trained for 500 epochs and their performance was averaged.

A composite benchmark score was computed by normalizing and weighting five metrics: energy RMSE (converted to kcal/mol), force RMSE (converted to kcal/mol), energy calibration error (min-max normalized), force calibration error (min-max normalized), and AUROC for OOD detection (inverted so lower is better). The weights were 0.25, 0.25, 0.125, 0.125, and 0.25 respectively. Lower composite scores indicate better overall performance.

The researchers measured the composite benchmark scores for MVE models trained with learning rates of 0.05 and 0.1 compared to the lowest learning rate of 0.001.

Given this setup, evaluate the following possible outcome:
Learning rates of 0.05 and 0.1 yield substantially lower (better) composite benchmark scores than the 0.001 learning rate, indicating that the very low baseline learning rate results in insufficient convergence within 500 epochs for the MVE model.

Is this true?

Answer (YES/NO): YES